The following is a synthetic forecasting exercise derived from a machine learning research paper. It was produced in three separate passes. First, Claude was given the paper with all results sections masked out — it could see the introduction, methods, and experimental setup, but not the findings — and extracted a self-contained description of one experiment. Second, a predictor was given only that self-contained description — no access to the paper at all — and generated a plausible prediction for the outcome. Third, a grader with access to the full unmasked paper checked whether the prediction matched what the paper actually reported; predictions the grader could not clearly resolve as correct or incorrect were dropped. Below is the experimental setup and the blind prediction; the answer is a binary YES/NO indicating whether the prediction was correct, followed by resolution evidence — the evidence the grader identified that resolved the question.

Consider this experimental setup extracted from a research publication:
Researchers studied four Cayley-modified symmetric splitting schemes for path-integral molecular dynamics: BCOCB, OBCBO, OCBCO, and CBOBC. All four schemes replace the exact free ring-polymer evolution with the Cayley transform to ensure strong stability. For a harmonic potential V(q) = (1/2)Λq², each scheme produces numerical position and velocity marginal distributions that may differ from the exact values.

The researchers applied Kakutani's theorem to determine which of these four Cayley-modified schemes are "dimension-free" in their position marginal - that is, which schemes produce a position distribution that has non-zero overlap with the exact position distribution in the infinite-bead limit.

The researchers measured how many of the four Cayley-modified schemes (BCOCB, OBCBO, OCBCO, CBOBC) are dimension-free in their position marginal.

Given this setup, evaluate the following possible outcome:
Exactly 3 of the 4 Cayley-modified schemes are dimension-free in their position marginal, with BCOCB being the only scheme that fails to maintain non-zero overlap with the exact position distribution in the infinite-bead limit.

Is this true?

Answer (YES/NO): NO